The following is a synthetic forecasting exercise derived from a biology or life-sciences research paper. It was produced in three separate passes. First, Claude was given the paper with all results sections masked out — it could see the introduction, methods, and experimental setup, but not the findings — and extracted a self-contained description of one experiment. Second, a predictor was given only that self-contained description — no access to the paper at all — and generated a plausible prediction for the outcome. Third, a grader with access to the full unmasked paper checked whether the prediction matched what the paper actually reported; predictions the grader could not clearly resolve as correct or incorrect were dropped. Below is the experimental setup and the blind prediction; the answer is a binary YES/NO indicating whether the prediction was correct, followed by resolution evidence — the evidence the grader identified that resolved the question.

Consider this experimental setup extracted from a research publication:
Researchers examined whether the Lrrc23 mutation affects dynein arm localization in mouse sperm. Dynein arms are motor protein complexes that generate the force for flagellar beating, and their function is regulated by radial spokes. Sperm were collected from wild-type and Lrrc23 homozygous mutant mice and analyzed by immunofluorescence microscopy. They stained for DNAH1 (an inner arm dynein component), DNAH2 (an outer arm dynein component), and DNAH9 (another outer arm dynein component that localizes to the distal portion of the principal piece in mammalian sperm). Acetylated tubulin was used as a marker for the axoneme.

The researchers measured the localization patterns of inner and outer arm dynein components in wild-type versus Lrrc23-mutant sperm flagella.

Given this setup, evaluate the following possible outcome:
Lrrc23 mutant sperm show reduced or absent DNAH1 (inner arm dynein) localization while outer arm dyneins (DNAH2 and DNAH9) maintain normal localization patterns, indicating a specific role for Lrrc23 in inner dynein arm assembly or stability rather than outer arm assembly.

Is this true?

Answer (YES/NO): NO